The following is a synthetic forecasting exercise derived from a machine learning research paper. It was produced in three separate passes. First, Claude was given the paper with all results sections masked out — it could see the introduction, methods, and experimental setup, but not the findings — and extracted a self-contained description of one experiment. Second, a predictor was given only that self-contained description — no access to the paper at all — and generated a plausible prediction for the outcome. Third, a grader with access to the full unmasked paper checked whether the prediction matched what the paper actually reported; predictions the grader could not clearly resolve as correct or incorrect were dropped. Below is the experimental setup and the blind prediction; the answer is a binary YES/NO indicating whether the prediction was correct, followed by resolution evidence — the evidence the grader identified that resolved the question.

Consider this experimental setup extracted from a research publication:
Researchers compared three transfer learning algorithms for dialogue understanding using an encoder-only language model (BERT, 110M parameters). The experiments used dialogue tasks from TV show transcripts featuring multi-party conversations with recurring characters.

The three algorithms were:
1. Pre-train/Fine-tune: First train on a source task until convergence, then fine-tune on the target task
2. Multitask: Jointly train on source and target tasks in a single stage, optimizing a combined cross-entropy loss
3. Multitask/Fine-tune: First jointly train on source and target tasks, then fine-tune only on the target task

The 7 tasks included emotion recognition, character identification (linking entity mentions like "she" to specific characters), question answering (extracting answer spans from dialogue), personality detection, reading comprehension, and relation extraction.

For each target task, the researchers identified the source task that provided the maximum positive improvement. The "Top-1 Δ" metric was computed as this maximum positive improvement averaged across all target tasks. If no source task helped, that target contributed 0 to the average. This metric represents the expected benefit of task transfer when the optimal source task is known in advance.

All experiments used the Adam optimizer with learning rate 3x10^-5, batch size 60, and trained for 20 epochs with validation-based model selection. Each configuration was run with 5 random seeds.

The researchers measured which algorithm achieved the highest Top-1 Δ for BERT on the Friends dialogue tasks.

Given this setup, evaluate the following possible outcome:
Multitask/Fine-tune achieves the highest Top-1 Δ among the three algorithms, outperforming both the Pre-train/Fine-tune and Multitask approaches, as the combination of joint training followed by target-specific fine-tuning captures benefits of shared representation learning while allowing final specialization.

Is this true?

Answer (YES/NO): YES